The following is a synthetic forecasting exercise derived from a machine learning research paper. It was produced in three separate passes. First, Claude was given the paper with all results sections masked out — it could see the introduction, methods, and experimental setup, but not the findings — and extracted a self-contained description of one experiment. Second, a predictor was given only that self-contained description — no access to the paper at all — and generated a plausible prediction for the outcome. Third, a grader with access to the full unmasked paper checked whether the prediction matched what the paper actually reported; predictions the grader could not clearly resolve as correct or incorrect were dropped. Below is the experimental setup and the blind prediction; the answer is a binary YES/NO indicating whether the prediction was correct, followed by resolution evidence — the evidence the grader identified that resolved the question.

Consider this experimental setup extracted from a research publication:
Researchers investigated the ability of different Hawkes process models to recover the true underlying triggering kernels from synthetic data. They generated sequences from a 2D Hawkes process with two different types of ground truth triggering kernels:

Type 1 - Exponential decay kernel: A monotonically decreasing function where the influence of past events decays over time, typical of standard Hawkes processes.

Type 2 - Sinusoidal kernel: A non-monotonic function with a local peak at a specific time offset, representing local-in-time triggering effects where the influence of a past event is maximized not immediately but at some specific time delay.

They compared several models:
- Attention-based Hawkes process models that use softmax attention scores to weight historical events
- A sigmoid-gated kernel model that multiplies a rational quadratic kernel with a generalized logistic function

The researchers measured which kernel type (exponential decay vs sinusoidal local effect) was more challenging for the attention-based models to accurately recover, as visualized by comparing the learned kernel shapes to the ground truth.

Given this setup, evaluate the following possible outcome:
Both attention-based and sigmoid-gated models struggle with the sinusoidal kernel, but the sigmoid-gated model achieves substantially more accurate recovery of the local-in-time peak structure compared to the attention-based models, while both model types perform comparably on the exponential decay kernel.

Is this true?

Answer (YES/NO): NO